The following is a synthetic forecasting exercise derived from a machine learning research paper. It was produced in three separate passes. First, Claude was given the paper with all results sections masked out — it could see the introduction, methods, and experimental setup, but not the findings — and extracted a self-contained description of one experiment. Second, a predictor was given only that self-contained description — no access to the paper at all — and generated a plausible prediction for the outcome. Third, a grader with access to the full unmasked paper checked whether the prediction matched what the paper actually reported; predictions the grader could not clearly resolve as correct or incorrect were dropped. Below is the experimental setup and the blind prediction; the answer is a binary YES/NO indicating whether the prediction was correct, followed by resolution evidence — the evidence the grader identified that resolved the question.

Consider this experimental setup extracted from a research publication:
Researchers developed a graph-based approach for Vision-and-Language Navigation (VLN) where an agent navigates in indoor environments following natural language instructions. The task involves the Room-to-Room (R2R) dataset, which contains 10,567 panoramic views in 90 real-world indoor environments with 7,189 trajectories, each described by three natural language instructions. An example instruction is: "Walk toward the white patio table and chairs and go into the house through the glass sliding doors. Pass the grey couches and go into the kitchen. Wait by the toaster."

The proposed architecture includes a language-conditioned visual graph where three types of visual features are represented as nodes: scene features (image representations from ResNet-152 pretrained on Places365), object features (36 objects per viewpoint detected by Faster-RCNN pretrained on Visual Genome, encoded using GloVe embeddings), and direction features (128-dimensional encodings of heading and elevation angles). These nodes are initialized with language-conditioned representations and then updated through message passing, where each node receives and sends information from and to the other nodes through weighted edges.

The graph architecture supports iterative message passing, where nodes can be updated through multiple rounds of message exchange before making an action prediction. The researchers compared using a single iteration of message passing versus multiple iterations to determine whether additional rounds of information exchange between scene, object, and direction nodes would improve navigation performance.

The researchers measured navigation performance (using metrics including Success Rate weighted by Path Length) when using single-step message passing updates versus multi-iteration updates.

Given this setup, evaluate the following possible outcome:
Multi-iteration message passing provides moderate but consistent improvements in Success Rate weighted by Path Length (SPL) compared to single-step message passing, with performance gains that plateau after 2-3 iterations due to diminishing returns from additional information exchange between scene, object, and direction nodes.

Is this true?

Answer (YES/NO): NO